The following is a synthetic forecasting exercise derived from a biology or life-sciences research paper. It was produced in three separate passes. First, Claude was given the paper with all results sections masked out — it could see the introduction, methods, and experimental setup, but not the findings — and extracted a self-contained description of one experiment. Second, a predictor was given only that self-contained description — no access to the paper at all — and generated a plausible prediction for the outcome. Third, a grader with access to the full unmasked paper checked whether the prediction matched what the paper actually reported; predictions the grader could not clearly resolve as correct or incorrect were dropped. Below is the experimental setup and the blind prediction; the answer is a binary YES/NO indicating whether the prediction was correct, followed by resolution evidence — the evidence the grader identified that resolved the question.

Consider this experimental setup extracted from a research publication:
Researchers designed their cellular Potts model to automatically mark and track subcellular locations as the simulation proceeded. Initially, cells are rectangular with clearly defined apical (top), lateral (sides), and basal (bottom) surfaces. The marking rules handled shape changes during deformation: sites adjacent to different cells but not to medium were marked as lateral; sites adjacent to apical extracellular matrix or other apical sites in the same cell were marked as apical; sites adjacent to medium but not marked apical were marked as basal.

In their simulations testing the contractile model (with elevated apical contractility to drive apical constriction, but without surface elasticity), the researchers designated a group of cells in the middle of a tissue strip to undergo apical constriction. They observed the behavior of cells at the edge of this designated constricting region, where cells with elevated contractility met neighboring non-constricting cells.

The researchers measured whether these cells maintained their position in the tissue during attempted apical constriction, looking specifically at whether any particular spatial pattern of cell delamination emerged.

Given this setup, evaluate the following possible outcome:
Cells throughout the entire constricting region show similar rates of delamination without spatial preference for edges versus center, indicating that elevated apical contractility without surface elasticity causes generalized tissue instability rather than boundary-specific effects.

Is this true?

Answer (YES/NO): NO